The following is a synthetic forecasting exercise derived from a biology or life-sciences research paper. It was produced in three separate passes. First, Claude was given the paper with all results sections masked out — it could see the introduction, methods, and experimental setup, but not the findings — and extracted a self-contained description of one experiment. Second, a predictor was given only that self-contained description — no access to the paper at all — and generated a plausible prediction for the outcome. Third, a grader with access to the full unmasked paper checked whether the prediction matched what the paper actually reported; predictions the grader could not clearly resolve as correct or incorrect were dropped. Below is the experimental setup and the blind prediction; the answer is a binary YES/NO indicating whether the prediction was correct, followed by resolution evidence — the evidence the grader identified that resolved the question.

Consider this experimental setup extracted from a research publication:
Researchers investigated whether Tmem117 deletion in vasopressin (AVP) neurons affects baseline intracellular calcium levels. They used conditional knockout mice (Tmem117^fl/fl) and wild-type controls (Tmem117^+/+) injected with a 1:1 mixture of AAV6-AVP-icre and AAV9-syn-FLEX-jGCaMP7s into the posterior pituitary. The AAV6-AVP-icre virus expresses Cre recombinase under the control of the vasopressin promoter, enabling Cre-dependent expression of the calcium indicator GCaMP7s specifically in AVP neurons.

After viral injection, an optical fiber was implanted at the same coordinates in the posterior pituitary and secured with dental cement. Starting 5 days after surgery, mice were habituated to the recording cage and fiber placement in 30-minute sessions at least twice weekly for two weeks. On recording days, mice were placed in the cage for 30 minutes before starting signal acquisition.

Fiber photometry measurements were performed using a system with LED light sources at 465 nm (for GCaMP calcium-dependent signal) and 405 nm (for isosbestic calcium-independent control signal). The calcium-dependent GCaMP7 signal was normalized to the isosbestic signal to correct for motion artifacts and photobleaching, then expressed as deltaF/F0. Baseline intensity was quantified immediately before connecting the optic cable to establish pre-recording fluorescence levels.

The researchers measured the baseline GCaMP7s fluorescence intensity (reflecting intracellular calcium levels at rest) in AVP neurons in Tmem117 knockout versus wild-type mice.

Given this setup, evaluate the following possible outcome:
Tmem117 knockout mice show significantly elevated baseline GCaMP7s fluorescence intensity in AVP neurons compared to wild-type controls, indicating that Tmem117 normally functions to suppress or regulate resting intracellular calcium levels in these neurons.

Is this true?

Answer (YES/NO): YES